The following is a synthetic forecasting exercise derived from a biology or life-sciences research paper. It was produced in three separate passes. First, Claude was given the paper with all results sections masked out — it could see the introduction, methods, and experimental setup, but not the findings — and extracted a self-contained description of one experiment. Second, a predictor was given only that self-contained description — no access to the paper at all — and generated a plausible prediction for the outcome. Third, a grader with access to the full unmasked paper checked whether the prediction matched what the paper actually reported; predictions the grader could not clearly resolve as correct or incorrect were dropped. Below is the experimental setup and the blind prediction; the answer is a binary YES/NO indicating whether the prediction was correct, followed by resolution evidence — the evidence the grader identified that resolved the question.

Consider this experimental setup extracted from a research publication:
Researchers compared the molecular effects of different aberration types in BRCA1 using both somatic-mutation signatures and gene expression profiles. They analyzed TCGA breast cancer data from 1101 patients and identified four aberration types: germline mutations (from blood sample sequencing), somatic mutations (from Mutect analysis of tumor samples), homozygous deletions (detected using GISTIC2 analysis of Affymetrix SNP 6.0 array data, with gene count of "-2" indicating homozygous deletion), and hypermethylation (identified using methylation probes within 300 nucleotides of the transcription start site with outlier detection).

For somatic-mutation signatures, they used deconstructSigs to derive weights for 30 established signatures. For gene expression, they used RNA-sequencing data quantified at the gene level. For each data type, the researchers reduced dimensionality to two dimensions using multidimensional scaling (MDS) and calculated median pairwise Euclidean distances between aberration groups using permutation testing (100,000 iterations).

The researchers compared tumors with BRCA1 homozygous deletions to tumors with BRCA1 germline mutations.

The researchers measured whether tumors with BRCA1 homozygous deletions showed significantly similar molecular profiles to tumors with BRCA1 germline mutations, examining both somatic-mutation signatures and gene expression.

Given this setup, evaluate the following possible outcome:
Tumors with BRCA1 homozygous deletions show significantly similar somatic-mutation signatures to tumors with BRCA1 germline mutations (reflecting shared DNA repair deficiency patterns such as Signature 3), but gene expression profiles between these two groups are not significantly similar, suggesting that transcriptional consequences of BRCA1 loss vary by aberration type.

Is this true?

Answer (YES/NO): NO